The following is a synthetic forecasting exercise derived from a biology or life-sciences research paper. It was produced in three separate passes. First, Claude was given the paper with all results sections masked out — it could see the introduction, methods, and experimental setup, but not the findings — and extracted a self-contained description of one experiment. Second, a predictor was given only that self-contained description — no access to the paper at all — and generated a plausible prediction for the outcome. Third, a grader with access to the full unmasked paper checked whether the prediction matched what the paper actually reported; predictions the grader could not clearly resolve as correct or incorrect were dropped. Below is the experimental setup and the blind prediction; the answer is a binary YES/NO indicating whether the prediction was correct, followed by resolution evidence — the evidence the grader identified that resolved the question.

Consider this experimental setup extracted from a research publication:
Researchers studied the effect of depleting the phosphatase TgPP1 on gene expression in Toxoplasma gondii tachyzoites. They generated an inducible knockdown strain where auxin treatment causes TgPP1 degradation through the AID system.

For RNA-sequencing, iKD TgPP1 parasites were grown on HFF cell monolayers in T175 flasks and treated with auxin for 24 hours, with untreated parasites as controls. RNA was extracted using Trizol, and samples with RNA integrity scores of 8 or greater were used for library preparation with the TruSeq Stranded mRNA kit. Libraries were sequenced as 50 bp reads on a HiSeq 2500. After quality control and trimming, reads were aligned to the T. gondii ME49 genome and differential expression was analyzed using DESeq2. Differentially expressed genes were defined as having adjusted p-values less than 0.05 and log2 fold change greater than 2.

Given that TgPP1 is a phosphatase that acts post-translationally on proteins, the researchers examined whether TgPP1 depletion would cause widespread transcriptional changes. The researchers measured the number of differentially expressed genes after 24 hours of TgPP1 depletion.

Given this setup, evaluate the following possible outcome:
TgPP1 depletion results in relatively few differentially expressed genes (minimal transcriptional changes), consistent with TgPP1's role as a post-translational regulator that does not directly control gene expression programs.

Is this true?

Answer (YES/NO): YES